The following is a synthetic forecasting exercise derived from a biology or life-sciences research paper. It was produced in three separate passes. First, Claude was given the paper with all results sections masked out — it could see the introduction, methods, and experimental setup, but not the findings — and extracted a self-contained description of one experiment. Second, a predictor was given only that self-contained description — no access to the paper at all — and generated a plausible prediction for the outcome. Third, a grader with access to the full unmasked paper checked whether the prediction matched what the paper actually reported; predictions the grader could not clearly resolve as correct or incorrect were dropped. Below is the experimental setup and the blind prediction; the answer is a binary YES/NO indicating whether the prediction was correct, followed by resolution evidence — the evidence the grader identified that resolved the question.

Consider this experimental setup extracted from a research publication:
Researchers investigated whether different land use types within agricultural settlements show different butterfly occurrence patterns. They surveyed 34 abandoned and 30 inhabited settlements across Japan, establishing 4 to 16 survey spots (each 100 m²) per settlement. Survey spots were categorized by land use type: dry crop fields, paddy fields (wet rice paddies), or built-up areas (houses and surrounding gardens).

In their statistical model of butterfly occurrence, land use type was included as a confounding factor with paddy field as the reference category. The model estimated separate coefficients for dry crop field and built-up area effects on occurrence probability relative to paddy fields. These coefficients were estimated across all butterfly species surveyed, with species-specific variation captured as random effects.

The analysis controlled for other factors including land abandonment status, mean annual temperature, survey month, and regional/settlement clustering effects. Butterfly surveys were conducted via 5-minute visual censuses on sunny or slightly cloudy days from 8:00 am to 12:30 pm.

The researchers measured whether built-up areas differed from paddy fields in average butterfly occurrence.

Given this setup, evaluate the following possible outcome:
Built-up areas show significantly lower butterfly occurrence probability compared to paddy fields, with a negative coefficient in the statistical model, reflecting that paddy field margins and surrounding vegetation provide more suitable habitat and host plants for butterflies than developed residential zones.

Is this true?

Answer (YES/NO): NO